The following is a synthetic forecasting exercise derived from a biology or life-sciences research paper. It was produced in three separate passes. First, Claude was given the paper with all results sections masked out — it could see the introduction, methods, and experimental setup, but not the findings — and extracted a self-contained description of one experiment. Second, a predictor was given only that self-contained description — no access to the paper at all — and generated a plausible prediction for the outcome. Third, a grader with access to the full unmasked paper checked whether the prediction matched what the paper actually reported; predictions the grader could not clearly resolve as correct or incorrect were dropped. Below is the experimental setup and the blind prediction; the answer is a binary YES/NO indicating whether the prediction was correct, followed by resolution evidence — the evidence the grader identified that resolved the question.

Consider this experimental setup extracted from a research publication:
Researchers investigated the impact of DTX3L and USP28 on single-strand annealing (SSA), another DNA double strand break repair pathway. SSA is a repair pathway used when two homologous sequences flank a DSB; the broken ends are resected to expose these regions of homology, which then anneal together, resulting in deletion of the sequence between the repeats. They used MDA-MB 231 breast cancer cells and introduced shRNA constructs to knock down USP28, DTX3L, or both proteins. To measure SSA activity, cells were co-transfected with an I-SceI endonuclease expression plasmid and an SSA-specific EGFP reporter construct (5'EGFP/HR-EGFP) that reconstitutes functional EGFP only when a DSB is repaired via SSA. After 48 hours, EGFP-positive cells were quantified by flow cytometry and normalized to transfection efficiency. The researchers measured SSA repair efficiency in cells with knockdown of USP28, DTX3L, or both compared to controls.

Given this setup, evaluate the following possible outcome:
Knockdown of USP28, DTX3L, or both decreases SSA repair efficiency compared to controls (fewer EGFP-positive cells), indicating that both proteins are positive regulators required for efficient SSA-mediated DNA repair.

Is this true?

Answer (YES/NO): NO